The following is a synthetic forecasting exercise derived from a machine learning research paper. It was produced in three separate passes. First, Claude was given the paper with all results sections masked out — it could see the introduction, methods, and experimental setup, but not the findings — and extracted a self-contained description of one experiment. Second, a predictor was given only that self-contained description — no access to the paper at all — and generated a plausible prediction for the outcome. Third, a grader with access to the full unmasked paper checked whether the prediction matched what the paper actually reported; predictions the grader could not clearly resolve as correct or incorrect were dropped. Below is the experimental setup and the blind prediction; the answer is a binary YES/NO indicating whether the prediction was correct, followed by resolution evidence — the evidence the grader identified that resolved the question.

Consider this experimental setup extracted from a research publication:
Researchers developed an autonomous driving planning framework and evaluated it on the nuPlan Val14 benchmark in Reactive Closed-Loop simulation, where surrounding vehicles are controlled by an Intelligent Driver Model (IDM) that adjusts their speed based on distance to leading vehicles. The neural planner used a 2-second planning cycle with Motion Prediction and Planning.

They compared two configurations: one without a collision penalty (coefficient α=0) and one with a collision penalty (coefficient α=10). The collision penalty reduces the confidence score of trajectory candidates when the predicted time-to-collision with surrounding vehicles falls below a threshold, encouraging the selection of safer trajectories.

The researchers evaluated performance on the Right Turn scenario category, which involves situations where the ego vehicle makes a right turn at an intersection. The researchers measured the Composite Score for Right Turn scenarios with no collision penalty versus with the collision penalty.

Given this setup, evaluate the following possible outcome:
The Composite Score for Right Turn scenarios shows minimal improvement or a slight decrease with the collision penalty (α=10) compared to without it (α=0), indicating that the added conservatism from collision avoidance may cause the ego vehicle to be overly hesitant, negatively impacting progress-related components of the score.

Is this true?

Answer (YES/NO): NO